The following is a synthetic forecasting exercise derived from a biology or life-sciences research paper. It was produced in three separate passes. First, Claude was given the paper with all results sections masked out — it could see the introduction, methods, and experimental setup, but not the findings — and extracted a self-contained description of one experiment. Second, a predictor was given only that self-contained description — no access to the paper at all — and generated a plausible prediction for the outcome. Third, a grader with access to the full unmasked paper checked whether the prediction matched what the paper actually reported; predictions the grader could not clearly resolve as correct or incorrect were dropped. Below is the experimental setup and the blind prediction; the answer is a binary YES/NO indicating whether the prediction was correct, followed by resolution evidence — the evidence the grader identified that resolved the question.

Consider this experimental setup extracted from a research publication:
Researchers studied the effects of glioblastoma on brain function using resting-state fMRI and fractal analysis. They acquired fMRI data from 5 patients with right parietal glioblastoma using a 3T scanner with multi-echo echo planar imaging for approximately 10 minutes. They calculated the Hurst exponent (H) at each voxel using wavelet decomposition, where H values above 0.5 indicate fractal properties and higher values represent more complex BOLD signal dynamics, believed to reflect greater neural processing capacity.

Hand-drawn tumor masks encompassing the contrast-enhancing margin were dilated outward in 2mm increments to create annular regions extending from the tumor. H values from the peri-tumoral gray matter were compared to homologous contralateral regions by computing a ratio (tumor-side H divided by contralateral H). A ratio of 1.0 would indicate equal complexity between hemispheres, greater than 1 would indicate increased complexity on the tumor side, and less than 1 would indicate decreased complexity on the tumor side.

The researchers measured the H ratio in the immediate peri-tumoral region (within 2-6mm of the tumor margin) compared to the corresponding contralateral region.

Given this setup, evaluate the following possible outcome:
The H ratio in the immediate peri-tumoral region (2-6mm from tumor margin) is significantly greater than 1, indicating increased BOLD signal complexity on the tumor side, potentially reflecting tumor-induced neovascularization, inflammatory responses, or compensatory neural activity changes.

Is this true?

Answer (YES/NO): NO